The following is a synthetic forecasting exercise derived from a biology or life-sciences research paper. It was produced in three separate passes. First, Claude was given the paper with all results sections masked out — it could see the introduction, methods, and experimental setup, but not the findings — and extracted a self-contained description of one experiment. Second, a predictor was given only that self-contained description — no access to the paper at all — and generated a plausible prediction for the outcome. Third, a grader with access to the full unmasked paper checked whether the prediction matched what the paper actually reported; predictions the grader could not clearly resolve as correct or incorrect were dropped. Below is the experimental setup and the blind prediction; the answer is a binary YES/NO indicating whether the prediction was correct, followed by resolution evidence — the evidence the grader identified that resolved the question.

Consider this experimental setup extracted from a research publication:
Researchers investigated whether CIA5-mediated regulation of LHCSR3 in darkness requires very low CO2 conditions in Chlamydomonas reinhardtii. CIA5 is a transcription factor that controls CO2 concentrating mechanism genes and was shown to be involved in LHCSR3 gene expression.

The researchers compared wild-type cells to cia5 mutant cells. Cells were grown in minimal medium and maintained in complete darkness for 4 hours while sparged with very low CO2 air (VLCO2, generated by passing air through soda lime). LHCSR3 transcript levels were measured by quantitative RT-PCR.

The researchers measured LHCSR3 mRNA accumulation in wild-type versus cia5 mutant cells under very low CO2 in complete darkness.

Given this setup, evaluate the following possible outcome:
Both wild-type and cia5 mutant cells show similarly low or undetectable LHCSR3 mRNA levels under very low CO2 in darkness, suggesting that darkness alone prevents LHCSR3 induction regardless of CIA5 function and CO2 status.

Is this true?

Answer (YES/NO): NO